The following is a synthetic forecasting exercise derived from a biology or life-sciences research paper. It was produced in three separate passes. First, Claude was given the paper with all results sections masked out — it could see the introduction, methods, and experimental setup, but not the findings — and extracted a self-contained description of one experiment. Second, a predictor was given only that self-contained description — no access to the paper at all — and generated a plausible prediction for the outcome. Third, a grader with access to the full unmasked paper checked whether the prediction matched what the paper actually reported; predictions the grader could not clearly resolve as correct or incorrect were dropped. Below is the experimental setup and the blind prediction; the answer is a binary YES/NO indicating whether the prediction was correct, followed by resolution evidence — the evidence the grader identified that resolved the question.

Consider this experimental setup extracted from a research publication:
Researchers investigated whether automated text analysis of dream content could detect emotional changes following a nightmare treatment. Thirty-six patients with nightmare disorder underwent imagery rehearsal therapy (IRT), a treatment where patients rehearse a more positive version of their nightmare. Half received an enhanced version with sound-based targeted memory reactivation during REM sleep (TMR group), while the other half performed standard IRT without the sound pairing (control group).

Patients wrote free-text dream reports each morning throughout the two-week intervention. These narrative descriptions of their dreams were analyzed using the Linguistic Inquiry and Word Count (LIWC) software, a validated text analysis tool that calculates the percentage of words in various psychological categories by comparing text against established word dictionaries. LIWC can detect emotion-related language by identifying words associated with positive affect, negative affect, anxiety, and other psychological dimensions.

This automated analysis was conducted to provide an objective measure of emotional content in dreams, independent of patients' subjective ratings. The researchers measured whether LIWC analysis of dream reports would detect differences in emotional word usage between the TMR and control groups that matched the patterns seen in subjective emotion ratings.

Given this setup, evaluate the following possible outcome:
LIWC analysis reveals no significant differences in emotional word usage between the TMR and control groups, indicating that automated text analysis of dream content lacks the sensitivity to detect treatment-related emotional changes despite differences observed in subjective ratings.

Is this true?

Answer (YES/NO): NO